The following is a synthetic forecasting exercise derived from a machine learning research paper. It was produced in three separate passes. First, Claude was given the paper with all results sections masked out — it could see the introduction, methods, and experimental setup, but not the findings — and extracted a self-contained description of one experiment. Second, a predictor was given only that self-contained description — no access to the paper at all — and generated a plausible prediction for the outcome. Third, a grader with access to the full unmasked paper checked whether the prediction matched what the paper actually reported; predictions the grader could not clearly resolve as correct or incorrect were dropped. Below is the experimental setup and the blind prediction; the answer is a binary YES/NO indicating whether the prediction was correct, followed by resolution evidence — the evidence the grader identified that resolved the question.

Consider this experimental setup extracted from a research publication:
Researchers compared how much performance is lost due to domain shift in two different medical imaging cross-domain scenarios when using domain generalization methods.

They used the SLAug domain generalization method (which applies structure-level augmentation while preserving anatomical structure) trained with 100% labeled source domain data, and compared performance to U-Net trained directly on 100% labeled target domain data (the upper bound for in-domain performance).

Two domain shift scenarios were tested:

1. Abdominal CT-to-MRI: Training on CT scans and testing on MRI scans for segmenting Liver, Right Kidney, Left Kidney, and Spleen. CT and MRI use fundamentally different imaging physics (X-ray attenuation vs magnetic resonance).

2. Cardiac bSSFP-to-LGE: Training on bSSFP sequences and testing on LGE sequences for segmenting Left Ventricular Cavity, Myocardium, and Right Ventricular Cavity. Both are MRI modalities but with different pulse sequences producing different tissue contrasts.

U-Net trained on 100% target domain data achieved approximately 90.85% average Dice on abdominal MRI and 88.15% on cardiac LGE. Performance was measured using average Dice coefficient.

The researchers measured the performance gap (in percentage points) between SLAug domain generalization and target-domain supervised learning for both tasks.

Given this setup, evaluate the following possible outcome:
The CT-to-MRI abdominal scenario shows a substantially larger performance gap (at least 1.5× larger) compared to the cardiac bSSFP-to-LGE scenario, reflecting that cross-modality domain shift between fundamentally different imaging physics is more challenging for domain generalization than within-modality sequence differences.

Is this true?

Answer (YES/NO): YES